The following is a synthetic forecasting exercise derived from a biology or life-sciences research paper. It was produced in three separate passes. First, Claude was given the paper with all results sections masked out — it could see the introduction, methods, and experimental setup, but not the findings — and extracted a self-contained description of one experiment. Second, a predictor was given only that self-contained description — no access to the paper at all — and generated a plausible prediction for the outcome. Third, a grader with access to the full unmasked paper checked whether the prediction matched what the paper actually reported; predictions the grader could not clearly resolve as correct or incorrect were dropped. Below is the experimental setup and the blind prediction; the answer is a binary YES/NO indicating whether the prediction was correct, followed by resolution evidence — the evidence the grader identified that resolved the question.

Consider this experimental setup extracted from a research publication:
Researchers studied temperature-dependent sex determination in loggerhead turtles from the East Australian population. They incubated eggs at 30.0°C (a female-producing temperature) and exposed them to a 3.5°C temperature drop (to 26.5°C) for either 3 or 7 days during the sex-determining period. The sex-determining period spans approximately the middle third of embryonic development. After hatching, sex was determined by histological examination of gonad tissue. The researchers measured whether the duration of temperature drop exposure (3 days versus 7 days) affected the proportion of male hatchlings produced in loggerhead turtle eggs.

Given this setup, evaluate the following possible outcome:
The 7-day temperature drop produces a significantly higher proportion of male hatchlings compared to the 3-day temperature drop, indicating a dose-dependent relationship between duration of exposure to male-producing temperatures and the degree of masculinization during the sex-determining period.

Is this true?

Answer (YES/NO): NO